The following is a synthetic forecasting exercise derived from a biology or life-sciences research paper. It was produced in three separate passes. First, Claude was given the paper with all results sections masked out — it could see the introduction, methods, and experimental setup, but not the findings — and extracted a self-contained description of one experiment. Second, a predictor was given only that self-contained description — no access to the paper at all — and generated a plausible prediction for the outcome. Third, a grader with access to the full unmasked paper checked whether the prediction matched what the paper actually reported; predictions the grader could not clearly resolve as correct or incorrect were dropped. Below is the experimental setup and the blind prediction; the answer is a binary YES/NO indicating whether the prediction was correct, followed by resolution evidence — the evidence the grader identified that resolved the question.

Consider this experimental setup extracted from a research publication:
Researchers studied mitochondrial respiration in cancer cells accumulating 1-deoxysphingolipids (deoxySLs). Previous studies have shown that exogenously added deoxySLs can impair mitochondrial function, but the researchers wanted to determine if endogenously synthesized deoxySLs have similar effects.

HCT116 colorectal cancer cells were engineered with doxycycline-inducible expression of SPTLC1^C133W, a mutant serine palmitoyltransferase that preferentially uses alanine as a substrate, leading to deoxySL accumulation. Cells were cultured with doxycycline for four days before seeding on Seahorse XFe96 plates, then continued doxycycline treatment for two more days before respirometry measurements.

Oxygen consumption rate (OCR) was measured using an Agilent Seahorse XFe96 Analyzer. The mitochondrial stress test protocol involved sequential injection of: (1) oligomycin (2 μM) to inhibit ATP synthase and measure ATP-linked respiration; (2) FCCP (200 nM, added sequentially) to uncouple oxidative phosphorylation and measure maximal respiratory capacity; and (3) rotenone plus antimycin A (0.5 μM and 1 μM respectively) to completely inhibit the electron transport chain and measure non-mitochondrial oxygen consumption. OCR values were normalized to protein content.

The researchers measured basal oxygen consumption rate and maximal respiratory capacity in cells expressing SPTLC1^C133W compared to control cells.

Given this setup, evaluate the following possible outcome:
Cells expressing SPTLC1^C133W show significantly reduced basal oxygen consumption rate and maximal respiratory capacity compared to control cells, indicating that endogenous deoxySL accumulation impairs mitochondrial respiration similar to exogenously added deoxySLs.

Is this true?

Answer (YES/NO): NO